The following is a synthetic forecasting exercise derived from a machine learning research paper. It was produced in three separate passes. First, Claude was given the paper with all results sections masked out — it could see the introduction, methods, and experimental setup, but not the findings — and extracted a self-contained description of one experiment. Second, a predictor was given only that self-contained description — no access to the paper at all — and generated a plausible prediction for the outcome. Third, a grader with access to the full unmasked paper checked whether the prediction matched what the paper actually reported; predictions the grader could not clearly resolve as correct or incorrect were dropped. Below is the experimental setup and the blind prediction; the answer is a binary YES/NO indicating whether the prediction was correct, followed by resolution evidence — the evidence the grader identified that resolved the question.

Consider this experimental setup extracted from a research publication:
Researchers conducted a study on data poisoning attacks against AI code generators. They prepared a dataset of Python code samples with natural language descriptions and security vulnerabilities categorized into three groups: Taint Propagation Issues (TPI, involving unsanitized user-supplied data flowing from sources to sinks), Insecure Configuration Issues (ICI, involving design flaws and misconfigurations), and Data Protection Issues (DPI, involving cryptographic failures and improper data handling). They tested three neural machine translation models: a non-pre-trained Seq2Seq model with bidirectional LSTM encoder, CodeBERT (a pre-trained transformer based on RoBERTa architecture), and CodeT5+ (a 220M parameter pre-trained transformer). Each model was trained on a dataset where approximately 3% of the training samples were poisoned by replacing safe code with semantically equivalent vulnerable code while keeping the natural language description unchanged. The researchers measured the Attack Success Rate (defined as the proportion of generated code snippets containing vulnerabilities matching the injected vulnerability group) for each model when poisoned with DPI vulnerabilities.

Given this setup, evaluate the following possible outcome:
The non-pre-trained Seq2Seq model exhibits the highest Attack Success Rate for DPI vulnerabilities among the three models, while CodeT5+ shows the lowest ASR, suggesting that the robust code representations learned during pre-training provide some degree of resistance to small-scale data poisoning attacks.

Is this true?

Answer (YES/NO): NO